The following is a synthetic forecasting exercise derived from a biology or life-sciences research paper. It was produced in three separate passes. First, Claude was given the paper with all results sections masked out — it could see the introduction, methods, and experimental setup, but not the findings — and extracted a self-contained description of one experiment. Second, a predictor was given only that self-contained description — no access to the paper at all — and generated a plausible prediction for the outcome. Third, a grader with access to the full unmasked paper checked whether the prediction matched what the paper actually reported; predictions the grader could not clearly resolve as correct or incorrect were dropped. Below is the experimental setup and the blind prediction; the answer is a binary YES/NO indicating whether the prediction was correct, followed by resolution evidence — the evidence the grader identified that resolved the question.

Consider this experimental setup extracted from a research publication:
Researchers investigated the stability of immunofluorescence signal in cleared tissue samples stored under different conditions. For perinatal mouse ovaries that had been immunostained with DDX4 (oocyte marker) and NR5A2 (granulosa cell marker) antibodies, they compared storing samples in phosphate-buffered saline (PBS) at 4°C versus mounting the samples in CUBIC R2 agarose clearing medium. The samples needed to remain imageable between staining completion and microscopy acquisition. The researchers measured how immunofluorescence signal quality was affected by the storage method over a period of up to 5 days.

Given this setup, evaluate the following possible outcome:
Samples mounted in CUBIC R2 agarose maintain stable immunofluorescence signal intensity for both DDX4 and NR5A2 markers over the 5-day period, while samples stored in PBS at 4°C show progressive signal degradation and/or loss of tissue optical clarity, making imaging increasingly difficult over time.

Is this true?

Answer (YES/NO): NO